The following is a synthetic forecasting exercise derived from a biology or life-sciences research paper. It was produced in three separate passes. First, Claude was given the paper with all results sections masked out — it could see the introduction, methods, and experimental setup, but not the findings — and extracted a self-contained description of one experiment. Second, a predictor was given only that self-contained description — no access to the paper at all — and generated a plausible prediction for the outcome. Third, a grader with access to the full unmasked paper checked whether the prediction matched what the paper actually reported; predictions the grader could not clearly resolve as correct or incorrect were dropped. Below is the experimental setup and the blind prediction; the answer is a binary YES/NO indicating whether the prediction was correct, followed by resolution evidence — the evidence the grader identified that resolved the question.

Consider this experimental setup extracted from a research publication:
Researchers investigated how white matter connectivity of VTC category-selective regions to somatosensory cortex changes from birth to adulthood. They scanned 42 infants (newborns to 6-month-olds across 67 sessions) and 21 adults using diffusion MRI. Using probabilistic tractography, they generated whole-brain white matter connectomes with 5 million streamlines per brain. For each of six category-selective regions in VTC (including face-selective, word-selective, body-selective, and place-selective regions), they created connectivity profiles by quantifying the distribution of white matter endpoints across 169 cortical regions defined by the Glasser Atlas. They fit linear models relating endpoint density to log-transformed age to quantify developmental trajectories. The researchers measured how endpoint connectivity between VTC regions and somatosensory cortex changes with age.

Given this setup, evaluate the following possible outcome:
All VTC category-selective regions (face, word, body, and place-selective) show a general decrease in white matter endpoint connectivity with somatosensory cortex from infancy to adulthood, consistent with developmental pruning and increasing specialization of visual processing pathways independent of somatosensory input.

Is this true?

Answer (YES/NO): NO